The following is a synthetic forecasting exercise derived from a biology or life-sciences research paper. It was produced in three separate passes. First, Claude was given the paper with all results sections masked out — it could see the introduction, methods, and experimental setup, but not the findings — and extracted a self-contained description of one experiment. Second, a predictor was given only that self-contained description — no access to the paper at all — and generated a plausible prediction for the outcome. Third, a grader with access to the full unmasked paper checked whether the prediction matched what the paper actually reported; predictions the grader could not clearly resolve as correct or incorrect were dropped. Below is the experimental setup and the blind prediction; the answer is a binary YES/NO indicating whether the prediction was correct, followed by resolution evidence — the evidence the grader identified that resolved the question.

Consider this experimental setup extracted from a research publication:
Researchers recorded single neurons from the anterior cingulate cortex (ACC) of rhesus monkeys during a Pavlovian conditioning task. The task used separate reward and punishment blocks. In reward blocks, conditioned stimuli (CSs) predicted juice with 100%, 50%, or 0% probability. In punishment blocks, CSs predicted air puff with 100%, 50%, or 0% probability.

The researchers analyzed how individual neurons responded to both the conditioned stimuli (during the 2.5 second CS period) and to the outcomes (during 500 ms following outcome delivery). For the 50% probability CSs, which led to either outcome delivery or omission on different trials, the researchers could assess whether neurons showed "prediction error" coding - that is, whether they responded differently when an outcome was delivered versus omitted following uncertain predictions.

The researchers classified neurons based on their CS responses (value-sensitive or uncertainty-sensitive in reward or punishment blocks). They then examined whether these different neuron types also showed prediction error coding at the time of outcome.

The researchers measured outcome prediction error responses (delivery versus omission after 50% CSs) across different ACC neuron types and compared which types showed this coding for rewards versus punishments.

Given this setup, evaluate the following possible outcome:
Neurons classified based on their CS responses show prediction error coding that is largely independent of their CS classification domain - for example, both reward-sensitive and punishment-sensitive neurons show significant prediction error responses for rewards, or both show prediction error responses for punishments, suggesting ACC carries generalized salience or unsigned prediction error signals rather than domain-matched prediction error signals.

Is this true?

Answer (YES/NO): NO